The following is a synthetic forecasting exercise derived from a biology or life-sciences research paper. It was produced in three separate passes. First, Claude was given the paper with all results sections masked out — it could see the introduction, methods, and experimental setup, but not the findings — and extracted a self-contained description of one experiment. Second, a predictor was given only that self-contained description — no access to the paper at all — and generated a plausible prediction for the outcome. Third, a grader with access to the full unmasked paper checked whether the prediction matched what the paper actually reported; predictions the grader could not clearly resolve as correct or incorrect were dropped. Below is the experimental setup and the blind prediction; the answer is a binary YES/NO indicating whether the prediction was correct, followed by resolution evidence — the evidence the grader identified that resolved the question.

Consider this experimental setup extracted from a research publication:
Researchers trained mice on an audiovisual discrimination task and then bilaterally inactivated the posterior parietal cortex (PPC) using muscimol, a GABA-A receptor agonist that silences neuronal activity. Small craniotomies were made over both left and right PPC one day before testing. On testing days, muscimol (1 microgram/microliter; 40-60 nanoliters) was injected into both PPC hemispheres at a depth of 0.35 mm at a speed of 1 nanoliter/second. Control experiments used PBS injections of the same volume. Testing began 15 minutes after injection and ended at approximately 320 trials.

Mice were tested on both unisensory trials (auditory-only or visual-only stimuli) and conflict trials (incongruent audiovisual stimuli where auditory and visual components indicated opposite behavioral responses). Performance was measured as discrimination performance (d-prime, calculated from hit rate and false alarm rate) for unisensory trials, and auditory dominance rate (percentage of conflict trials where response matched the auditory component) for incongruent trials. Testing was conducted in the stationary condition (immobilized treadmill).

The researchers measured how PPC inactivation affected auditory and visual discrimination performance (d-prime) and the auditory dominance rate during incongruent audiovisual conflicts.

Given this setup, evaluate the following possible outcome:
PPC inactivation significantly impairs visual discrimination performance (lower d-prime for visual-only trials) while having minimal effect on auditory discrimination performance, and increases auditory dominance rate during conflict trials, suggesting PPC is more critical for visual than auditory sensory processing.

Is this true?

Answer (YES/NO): YES